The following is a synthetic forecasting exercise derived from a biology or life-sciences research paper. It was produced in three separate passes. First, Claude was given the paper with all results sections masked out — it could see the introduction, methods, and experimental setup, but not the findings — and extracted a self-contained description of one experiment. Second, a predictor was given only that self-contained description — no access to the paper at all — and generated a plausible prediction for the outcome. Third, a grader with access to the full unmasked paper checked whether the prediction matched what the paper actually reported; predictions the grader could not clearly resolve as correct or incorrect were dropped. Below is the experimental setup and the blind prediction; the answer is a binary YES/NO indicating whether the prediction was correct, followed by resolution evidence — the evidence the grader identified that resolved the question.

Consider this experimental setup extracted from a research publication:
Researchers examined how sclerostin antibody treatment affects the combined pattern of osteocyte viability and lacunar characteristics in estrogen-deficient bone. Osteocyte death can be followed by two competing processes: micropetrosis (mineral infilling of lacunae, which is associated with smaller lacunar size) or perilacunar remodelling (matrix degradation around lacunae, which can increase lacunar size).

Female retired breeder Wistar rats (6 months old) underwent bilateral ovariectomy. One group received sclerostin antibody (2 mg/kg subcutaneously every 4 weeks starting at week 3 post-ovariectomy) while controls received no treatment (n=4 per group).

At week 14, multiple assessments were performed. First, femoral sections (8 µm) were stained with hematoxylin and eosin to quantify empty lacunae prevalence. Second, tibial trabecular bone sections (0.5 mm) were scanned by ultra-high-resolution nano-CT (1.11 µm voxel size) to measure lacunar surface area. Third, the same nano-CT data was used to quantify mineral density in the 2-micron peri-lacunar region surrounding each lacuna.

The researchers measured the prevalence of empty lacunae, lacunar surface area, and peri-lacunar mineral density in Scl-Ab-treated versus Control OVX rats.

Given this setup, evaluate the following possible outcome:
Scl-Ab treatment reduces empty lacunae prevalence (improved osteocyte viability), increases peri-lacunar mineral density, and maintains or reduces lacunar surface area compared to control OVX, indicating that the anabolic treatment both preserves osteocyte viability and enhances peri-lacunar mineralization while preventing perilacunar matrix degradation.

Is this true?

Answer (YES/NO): NO